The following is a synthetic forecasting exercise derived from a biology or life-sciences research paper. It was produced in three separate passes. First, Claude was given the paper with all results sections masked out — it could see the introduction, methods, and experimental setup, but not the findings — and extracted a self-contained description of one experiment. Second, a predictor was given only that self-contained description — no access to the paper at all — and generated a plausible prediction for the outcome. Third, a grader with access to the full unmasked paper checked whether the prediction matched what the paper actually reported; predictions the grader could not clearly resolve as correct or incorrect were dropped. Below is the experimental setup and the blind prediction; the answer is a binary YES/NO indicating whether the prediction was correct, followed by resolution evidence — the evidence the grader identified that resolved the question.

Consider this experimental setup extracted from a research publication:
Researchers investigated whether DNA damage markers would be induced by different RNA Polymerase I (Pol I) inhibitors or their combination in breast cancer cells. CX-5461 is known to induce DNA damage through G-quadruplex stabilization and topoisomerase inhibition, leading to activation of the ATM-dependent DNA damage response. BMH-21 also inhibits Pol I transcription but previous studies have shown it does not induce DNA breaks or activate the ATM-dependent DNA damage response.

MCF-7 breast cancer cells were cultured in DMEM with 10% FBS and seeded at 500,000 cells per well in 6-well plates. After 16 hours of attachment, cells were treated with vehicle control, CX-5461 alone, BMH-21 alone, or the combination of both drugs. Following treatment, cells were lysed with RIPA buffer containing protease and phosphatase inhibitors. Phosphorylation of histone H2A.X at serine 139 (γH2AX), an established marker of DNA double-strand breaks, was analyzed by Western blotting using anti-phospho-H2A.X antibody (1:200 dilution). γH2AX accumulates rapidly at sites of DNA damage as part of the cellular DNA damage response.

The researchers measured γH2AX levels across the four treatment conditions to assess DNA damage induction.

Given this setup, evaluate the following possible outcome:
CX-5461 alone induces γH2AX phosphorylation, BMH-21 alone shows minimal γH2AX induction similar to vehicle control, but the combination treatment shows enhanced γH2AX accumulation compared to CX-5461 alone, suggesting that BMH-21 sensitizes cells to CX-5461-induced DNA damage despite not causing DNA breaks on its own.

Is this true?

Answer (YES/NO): YES